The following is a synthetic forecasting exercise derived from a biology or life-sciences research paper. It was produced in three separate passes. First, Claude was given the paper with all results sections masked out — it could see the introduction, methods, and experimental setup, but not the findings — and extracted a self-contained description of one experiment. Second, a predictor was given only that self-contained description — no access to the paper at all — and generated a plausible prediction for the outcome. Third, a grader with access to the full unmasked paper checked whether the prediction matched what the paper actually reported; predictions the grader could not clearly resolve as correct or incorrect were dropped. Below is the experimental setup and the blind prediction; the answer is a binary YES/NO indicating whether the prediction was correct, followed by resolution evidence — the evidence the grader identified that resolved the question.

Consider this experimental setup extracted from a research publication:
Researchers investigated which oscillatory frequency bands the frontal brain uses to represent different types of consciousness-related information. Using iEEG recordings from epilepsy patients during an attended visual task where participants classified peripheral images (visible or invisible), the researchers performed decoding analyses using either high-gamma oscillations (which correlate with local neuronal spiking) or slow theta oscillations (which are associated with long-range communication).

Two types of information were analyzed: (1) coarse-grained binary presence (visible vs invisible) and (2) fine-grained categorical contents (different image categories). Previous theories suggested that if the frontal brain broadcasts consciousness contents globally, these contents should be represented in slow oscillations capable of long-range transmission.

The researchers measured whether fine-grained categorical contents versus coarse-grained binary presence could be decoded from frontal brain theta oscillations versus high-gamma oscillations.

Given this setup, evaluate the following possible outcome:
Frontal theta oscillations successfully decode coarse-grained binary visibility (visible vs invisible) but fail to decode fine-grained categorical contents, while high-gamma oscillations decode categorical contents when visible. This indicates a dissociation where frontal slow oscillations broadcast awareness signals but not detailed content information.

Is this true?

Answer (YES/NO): YES